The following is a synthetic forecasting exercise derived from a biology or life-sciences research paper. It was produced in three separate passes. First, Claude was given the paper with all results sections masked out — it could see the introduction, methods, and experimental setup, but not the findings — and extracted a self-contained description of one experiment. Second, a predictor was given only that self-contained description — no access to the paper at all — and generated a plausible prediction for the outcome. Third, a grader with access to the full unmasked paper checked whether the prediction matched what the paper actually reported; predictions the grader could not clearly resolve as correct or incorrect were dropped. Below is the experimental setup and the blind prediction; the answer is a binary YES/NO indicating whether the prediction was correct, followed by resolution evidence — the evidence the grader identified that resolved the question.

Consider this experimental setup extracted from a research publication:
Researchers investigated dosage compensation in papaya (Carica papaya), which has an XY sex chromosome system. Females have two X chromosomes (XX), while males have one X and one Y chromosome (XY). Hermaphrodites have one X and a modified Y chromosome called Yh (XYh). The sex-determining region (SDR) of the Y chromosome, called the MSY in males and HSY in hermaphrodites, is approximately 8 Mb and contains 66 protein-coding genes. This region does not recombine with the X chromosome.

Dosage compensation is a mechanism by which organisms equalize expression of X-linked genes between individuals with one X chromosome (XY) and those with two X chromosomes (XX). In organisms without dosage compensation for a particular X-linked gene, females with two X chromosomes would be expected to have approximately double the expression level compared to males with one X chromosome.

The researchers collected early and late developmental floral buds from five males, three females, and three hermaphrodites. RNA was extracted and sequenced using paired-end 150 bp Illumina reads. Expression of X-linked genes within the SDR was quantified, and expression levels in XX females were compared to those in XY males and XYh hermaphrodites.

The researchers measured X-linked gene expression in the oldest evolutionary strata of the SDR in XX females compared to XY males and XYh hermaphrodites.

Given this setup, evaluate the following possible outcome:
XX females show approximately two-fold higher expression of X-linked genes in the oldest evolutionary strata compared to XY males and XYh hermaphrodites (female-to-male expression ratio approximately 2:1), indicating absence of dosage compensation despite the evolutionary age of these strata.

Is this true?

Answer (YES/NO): YES